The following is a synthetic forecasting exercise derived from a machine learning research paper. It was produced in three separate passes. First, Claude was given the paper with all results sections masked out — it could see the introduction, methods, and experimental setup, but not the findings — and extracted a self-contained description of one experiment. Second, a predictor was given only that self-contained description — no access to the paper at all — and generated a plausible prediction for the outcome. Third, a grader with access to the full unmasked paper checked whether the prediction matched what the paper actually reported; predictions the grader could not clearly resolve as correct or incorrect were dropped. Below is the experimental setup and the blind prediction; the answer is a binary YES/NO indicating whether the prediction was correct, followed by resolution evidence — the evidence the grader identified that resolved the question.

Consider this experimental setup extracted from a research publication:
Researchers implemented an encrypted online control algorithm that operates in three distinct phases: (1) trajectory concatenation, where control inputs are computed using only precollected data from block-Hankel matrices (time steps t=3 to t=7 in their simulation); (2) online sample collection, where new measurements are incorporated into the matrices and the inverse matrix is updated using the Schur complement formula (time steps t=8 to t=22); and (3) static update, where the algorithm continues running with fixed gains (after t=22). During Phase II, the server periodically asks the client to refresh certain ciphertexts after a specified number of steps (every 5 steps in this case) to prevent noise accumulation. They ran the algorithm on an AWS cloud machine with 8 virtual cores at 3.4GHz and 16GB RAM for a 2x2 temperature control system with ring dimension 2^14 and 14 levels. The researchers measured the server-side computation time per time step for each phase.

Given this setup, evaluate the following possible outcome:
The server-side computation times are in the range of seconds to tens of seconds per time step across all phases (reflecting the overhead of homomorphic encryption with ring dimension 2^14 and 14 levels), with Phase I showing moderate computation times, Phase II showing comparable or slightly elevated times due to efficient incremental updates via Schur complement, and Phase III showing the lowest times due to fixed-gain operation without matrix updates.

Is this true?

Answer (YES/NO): NO